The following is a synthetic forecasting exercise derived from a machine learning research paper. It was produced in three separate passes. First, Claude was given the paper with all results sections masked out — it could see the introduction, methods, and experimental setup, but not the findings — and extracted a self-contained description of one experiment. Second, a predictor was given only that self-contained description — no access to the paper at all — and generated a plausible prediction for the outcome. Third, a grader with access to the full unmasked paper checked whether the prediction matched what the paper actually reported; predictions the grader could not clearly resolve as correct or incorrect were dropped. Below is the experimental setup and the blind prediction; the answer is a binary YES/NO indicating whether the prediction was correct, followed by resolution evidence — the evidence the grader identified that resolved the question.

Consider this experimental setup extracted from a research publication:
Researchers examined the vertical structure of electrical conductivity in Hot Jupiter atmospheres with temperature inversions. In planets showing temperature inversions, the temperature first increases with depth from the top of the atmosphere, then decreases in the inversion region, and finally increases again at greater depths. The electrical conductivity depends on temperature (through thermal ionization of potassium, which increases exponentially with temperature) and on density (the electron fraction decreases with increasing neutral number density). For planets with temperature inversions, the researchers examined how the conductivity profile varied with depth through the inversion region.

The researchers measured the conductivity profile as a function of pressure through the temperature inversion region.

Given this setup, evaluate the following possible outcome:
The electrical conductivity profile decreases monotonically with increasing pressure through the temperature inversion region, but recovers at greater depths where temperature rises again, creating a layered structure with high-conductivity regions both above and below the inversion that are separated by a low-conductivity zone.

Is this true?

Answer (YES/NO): NO